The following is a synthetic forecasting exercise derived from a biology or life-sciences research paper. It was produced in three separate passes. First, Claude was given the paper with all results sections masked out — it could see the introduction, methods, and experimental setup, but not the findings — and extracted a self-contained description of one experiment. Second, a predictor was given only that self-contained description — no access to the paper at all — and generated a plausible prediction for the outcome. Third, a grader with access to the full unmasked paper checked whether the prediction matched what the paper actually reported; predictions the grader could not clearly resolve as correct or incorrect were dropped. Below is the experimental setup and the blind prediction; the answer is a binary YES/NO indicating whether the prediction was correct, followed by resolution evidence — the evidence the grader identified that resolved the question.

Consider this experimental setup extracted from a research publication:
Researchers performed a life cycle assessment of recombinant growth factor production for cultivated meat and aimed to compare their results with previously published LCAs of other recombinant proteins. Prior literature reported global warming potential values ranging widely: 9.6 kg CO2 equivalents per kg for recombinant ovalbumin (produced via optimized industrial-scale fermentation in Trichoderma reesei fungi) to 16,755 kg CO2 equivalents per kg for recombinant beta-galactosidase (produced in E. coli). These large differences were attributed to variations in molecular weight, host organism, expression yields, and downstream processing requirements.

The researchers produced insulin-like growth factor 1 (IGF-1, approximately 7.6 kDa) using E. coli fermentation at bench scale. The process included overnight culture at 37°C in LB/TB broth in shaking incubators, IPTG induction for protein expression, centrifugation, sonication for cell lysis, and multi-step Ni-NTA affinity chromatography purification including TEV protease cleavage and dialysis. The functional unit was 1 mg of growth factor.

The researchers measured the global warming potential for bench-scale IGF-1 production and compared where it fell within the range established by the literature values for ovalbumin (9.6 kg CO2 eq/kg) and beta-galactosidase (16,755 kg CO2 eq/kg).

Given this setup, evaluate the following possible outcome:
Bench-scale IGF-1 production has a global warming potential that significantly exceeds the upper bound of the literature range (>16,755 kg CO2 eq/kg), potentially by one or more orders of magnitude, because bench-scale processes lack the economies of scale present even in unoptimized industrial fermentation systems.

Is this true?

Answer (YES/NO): YES